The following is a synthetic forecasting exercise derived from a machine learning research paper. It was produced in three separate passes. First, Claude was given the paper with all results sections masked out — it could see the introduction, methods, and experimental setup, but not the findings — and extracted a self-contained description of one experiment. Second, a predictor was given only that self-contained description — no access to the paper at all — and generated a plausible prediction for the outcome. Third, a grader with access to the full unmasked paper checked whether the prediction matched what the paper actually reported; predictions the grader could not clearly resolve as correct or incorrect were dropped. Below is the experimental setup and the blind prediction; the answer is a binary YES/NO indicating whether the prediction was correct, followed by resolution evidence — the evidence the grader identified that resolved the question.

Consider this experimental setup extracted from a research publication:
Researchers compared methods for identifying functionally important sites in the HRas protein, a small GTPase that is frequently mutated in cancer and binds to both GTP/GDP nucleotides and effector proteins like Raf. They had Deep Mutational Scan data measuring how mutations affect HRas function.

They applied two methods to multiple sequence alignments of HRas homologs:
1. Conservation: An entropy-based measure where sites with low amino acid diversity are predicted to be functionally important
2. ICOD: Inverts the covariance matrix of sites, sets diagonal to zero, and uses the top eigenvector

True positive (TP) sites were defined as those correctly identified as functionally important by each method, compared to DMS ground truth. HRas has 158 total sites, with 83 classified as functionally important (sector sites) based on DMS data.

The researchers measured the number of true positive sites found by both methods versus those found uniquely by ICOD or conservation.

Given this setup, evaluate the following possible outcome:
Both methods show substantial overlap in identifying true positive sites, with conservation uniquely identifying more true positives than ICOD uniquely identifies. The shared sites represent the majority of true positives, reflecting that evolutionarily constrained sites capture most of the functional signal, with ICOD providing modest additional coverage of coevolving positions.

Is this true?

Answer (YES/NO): NO